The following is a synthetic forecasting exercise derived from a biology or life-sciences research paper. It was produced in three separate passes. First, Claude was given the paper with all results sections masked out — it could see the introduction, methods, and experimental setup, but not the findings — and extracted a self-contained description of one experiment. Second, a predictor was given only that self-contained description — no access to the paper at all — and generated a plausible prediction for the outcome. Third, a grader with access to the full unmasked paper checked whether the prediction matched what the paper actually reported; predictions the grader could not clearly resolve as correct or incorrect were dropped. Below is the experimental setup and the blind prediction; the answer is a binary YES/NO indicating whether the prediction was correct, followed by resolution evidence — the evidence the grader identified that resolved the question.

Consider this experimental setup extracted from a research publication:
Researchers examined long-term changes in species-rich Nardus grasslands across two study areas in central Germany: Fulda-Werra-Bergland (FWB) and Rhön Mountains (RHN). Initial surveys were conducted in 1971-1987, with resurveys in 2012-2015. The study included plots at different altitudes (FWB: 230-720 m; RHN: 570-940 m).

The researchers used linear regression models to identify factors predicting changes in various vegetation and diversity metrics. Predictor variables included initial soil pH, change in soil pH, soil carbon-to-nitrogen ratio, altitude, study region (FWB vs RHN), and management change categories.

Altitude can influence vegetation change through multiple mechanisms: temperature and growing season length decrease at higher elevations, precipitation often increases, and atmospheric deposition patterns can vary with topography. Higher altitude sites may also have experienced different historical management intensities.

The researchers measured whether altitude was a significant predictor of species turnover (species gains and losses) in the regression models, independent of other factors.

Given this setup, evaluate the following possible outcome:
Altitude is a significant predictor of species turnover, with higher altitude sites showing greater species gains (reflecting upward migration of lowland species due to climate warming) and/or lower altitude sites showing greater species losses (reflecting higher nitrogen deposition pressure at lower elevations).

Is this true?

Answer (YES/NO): NO